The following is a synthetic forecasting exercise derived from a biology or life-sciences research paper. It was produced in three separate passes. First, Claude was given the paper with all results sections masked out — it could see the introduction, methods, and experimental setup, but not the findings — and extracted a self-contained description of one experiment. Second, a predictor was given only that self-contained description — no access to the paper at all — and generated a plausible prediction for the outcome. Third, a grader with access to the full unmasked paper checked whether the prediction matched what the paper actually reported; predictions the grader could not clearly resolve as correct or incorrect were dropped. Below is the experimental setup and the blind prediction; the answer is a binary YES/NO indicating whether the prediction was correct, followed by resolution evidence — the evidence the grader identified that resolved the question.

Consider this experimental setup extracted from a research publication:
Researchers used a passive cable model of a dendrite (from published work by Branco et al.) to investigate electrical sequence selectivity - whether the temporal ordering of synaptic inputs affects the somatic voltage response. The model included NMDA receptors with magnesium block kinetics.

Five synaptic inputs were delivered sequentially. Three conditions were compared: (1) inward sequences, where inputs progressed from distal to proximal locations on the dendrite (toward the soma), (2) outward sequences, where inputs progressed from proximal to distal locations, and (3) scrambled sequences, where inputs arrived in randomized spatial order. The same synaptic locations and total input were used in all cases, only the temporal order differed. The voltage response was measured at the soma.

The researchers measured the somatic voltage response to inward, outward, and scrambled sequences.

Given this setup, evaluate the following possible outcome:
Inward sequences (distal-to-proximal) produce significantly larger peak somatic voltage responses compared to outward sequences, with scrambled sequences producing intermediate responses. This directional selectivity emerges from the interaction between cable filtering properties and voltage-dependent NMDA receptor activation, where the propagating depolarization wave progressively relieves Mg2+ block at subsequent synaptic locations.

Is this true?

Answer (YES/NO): NO